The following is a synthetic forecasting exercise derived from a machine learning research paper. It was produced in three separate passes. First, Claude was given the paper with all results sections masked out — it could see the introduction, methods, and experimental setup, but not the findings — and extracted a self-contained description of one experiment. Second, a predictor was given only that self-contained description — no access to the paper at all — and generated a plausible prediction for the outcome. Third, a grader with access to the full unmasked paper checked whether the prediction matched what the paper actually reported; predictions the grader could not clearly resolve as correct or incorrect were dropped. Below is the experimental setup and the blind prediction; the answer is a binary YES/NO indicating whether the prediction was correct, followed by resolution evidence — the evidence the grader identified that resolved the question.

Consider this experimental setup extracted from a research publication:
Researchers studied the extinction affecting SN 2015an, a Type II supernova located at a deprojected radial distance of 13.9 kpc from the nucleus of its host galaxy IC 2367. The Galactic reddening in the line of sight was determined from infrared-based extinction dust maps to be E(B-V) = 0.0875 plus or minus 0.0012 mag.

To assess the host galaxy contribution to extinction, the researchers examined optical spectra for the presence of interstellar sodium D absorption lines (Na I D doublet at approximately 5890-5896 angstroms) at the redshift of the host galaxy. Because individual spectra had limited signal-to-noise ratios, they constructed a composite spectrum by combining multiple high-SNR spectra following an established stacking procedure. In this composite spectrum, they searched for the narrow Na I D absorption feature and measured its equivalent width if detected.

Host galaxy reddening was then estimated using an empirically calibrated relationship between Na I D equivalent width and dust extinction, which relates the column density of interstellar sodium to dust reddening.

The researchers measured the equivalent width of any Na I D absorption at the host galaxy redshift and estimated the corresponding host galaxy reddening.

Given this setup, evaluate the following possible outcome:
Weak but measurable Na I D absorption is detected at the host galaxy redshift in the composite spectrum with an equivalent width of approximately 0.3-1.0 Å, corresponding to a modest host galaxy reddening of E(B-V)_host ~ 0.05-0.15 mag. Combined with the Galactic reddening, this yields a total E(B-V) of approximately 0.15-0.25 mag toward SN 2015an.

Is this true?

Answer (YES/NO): NO